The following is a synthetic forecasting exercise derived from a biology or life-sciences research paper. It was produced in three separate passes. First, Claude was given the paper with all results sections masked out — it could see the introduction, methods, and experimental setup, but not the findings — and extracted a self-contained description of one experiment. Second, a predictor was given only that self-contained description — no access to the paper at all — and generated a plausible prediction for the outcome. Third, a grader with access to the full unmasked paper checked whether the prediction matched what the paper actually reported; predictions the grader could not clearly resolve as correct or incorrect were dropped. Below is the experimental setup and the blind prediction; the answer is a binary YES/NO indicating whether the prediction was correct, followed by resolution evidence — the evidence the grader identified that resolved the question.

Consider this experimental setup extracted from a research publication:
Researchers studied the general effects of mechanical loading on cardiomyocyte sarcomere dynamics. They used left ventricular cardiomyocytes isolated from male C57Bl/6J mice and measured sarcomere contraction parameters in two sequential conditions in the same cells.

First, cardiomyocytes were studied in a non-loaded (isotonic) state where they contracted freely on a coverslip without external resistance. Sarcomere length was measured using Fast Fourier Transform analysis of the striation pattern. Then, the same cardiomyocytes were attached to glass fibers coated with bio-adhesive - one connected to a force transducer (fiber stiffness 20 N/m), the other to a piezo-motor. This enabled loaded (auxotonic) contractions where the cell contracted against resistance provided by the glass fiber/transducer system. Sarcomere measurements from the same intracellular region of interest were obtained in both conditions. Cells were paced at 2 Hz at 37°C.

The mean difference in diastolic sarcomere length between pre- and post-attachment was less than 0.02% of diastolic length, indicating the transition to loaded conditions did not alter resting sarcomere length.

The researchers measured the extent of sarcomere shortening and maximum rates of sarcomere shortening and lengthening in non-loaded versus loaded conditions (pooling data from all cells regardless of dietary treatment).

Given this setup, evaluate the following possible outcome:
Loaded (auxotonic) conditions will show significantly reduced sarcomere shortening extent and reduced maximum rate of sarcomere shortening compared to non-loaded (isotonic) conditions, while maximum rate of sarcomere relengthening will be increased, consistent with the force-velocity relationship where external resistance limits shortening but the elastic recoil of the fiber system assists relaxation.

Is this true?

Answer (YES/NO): NO